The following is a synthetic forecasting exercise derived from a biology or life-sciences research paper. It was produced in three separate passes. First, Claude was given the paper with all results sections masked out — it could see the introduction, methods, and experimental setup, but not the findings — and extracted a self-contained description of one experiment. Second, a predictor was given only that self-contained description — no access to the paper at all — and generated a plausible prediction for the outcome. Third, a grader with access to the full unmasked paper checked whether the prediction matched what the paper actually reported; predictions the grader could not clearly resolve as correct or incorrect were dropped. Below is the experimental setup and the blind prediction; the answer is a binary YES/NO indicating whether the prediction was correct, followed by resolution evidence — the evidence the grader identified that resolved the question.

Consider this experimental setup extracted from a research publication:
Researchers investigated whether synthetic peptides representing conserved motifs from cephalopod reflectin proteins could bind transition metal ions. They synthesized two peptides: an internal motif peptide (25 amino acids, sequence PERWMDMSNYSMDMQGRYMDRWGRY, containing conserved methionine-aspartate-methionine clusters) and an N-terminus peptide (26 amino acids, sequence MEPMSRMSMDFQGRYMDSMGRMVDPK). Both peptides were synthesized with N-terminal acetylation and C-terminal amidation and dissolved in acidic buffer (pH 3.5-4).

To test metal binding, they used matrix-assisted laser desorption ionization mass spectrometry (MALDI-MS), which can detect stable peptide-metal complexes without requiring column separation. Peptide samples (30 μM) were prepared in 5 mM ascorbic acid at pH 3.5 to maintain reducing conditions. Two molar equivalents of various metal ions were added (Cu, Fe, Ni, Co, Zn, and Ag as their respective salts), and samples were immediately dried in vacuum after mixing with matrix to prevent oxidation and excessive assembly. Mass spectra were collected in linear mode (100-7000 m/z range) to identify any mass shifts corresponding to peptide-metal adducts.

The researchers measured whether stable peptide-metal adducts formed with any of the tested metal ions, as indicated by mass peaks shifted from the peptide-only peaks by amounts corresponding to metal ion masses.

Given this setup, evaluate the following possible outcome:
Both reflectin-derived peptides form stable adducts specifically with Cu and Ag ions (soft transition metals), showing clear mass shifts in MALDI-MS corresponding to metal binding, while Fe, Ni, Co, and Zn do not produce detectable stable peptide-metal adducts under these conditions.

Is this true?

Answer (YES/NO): NO